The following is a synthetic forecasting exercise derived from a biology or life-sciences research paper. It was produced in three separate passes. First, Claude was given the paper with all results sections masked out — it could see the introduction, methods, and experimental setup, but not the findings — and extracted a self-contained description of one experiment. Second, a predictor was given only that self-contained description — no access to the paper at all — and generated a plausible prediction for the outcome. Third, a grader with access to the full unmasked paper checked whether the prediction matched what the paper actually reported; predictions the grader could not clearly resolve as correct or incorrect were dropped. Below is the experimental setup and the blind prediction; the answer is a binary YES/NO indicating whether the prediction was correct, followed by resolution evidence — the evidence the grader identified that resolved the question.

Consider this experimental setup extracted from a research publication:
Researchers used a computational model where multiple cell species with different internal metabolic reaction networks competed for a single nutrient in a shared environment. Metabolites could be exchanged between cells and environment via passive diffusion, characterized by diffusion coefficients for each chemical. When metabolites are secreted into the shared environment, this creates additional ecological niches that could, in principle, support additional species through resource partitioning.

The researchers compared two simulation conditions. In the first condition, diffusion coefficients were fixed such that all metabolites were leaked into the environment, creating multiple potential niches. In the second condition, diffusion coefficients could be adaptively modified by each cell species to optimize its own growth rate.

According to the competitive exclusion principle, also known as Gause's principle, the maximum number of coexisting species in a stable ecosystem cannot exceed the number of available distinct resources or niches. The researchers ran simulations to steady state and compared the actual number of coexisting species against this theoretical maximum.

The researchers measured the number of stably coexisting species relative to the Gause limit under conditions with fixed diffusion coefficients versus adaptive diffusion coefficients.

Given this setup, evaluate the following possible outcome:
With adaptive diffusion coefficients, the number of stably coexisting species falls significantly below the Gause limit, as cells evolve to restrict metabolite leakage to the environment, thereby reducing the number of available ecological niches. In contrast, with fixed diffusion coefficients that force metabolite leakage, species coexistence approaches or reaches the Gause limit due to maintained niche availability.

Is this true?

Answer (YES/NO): NO